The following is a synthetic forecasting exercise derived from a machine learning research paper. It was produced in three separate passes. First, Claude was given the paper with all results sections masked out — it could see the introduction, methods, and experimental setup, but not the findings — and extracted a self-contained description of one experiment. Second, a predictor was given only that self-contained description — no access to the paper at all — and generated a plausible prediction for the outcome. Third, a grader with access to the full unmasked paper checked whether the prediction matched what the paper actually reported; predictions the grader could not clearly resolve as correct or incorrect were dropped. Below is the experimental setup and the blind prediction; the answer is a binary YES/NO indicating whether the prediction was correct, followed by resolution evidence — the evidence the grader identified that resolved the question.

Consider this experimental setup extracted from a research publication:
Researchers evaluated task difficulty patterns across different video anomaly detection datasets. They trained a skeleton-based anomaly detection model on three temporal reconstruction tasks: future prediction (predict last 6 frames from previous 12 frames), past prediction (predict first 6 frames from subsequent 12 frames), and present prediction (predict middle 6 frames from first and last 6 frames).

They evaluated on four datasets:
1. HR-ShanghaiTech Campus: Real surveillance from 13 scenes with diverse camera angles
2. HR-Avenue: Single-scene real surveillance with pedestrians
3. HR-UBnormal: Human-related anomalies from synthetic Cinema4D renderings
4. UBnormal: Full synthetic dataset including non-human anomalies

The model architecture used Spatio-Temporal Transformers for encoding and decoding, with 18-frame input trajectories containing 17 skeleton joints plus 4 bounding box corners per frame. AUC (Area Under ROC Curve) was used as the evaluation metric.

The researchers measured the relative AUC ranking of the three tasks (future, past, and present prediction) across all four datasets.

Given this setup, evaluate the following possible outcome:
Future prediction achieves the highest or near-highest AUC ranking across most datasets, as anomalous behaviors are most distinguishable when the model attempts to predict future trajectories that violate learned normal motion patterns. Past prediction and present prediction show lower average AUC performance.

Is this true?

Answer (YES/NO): YES